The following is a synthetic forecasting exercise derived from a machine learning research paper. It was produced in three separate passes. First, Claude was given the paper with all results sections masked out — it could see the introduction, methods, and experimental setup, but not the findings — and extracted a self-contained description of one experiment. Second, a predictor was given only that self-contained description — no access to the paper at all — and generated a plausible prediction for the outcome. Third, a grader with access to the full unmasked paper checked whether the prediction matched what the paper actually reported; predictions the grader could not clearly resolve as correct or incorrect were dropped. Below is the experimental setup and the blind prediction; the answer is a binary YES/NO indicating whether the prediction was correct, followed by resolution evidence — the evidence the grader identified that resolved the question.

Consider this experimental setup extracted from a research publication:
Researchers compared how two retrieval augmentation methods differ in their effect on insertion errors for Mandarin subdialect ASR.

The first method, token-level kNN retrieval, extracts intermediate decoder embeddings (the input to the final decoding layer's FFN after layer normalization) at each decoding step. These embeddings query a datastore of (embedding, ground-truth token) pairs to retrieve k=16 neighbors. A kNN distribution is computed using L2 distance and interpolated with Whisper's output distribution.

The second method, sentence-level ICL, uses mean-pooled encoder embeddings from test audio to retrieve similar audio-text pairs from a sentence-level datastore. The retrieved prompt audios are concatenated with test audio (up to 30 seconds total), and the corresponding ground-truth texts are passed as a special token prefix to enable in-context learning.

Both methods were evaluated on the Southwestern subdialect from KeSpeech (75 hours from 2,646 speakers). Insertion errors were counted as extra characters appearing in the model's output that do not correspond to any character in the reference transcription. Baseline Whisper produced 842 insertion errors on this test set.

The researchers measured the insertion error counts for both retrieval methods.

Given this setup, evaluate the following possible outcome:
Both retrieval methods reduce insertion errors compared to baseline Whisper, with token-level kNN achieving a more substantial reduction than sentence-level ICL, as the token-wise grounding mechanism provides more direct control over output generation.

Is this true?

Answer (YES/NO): NO